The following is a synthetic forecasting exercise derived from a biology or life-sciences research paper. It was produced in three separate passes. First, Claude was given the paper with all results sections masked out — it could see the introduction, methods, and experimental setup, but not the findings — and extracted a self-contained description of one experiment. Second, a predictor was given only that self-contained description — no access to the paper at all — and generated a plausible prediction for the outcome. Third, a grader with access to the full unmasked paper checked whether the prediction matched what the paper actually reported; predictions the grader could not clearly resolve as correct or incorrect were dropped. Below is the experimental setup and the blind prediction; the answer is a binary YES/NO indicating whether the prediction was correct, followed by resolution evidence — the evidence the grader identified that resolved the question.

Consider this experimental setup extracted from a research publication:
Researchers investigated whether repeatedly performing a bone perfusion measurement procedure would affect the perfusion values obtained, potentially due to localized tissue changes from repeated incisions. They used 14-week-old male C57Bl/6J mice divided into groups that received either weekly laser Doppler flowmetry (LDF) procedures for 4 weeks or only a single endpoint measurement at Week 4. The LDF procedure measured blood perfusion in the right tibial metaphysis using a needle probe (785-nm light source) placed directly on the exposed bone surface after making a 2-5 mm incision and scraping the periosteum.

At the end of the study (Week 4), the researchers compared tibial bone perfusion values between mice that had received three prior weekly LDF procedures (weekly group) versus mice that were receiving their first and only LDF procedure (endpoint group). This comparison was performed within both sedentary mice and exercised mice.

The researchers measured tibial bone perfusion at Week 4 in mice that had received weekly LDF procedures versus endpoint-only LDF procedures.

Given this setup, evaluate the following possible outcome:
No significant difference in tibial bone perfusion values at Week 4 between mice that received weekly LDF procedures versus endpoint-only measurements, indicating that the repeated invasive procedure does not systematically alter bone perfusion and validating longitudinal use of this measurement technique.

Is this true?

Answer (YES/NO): YES